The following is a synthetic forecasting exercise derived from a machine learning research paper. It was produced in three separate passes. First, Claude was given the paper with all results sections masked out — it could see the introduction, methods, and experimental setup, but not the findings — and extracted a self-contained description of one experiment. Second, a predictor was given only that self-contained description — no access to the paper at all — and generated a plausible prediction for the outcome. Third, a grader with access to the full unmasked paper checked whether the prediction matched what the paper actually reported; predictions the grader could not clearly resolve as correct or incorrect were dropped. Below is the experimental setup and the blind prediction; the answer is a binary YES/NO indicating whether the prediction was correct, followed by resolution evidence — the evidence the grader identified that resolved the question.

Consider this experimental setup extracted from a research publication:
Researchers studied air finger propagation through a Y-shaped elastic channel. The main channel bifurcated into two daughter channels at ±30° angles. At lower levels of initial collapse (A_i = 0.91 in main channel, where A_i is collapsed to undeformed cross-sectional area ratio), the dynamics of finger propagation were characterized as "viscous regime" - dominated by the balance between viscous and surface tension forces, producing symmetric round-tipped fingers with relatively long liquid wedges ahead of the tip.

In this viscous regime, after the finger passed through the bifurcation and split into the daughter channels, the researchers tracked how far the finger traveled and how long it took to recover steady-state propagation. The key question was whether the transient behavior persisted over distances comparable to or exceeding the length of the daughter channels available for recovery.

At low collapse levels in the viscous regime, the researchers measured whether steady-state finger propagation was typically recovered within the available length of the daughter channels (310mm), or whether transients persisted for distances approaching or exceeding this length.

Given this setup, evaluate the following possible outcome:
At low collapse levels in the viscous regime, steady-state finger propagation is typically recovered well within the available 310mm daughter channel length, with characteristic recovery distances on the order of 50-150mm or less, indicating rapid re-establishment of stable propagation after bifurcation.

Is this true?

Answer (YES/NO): NO